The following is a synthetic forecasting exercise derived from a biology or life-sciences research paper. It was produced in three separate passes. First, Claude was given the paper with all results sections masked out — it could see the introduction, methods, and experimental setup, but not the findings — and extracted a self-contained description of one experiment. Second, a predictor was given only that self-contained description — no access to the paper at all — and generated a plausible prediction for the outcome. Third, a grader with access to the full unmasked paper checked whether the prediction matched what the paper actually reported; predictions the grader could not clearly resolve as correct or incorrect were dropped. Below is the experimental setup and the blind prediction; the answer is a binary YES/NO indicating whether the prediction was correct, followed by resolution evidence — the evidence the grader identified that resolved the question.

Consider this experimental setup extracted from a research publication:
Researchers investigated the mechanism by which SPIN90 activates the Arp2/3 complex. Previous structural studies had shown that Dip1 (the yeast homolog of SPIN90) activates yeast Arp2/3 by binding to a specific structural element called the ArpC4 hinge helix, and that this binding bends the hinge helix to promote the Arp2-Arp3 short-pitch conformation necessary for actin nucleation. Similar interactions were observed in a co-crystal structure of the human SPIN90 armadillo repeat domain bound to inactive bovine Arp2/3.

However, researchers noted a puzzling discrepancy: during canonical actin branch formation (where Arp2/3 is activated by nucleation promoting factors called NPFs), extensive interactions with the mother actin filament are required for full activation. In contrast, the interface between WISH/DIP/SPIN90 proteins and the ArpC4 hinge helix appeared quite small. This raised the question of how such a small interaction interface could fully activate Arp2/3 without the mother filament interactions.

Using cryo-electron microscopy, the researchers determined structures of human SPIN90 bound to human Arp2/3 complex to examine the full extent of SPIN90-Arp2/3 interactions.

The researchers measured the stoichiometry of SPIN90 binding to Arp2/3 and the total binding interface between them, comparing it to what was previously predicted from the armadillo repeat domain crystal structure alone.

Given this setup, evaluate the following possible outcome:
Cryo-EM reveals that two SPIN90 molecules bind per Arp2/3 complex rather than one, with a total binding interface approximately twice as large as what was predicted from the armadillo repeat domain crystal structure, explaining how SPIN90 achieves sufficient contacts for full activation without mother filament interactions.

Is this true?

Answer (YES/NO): YES